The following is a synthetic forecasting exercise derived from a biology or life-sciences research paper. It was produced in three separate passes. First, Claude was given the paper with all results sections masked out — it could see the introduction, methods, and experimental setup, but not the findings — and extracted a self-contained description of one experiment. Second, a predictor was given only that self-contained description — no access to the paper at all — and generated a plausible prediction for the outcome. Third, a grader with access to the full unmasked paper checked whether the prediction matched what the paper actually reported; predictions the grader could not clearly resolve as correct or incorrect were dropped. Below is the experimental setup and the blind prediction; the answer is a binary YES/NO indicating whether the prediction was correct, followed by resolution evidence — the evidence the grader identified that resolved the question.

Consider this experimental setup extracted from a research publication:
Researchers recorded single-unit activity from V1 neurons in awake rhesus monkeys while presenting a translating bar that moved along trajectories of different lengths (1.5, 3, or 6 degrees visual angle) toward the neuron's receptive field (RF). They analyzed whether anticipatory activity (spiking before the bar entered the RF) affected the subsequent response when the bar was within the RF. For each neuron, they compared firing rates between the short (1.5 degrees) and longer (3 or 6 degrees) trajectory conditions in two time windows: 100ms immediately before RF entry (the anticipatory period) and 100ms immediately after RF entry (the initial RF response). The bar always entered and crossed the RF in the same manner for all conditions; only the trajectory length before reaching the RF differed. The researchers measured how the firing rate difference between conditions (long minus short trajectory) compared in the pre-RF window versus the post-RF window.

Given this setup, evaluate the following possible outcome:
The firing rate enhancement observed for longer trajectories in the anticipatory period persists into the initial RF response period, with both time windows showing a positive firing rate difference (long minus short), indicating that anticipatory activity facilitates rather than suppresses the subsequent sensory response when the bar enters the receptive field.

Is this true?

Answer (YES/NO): NO